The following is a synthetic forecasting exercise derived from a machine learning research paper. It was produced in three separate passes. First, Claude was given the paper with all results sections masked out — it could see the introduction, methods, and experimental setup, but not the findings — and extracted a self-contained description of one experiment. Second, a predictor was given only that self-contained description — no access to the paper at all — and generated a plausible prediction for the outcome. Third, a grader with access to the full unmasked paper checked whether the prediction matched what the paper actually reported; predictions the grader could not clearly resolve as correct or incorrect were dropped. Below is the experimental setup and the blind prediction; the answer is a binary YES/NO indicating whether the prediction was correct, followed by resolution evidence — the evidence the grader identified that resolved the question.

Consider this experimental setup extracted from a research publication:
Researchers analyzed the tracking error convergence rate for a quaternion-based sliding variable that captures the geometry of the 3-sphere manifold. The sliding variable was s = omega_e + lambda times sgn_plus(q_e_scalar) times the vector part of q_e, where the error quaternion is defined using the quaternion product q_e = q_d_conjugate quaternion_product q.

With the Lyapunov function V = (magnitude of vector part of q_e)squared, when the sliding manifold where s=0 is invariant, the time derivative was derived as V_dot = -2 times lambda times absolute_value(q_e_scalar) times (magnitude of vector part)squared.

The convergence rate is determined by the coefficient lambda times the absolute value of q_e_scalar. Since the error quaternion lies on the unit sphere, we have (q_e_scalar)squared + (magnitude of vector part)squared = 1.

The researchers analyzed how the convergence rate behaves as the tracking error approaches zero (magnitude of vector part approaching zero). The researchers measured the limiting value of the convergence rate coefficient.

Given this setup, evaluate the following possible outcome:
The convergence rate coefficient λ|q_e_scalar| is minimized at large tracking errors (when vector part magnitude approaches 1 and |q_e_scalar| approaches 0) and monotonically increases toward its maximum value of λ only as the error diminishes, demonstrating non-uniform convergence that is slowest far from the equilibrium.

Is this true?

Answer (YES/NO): YES